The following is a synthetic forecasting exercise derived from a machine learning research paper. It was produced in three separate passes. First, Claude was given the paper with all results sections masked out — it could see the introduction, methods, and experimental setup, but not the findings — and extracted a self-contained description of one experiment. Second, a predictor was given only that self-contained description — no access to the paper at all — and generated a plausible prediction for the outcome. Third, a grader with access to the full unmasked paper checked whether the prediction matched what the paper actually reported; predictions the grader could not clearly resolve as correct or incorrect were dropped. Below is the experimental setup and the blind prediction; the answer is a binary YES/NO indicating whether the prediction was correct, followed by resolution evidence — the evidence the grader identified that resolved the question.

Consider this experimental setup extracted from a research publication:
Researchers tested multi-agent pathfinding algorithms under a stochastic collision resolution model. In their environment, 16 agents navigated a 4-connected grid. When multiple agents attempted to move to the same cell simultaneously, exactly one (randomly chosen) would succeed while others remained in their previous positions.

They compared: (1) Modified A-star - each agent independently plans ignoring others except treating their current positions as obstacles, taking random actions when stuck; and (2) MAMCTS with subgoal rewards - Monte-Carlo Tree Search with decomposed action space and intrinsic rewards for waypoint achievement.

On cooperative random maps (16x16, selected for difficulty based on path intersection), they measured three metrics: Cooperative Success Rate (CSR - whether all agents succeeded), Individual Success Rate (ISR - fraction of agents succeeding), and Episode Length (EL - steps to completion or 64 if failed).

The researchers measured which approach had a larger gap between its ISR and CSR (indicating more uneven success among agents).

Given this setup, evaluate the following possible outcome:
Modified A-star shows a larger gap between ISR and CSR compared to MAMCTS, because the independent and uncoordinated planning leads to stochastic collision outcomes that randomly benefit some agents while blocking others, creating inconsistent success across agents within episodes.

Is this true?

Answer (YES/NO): NO